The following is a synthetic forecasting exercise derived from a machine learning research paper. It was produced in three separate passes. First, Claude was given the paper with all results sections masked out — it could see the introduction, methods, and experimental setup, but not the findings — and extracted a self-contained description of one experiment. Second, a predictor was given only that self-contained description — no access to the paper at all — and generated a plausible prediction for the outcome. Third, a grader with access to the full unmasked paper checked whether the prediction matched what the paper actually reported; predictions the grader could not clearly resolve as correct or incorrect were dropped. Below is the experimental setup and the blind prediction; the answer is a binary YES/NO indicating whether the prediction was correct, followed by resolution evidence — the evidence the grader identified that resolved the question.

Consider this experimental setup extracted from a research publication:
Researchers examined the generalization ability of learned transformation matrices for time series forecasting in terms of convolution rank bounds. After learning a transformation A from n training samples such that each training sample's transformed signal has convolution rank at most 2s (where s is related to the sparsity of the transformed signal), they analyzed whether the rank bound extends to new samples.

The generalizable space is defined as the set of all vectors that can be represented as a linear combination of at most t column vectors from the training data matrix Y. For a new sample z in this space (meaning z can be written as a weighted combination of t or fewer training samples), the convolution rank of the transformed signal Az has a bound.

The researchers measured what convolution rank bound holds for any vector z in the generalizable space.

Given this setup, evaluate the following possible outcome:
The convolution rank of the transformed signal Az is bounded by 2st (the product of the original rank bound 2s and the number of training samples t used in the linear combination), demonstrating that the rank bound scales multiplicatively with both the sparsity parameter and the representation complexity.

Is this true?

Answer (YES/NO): YES